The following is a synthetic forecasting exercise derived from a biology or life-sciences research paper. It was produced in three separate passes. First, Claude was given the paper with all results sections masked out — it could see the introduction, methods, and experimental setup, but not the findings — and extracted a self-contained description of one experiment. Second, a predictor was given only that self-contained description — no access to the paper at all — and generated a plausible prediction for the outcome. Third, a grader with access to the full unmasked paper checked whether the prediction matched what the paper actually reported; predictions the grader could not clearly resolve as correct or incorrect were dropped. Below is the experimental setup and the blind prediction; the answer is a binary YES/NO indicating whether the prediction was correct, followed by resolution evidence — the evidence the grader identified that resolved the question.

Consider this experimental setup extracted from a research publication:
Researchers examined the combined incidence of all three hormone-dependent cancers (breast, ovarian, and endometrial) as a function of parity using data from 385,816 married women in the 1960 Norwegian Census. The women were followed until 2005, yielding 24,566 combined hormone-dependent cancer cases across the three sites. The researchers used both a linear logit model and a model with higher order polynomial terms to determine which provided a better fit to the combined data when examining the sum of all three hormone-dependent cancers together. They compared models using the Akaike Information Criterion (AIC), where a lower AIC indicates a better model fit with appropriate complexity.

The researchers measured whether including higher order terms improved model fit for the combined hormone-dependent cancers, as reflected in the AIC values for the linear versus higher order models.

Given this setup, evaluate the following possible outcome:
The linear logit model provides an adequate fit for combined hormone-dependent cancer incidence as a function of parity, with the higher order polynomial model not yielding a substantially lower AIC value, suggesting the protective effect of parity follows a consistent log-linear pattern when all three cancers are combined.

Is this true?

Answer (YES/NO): YES